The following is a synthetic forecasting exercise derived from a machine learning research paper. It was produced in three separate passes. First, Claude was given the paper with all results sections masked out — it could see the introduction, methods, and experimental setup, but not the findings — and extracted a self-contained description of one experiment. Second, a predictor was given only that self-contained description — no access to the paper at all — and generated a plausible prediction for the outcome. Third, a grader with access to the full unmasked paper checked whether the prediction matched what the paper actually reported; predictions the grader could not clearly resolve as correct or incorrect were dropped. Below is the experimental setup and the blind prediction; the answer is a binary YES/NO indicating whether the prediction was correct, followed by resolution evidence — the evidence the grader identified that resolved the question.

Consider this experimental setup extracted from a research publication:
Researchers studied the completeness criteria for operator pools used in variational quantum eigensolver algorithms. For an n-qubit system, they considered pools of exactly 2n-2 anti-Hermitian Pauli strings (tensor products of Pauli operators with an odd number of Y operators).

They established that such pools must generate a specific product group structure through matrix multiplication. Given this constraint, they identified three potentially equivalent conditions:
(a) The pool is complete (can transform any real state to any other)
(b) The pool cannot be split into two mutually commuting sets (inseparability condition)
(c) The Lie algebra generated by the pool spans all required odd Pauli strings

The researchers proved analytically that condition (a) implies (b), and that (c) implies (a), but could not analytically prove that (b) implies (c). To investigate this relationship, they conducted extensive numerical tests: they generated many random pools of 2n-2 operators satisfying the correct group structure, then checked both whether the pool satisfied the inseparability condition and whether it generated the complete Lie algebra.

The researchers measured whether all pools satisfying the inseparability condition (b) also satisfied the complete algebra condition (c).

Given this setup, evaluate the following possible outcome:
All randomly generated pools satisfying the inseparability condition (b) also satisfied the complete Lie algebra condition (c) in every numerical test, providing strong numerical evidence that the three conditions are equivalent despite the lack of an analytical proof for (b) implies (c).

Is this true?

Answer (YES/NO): YES